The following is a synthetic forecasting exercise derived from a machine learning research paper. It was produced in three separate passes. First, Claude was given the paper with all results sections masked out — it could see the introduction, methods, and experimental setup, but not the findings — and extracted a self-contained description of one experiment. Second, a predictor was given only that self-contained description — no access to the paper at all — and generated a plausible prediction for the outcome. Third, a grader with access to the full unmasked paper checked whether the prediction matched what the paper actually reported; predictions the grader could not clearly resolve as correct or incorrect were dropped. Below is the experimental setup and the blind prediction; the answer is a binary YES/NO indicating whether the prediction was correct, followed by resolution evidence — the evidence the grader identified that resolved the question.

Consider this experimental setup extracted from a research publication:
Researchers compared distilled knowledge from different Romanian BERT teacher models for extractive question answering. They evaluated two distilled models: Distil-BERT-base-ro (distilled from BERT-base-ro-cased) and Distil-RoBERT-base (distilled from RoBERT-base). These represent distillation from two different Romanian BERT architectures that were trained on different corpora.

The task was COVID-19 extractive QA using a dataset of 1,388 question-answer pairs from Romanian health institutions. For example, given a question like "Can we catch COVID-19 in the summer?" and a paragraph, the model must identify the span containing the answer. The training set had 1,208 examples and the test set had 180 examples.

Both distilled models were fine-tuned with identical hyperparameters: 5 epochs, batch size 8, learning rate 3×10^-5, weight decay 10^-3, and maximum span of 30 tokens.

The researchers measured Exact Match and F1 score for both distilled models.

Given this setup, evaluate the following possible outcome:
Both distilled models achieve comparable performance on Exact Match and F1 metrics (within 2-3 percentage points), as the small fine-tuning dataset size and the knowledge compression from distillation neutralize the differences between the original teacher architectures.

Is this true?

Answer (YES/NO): NO